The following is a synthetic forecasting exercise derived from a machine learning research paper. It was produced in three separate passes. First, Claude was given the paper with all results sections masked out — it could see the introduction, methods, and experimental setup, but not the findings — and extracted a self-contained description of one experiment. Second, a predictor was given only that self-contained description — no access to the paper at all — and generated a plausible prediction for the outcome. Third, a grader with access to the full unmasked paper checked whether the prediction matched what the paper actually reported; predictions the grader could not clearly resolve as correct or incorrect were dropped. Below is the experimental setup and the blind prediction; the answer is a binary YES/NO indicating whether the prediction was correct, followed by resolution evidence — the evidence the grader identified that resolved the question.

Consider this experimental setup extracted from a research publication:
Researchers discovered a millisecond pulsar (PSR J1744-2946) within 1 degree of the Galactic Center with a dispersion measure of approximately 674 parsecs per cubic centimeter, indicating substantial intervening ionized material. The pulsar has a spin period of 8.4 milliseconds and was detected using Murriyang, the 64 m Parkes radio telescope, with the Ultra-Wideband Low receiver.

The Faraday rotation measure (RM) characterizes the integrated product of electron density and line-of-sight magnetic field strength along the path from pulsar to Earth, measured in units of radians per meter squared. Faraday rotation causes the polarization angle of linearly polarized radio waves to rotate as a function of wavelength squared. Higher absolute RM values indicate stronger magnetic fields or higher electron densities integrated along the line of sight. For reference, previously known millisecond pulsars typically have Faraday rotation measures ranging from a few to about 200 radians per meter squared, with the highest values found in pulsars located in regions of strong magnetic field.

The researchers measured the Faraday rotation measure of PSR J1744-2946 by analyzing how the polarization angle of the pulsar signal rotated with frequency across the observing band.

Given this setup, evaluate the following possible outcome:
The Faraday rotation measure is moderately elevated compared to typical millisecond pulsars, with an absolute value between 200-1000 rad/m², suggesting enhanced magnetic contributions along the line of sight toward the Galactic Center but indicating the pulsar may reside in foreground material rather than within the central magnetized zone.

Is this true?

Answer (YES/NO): NO